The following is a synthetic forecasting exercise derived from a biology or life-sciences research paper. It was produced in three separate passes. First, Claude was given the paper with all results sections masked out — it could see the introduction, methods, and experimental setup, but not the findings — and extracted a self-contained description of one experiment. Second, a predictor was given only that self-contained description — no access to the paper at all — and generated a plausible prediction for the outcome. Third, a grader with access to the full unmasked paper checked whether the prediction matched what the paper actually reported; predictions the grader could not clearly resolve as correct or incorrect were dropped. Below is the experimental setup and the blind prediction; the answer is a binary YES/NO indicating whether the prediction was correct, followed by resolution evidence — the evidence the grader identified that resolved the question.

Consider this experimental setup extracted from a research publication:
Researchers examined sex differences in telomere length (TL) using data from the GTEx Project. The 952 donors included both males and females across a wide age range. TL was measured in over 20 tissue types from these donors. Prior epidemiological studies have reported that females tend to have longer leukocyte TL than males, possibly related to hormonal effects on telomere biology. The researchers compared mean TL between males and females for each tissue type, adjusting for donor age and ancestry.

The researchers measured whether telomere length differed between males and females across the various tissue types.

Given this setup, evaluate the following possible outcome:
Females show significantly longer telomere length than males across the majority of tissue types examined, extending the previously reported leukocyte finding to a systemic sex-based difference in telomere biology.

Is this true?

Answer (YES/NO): NO